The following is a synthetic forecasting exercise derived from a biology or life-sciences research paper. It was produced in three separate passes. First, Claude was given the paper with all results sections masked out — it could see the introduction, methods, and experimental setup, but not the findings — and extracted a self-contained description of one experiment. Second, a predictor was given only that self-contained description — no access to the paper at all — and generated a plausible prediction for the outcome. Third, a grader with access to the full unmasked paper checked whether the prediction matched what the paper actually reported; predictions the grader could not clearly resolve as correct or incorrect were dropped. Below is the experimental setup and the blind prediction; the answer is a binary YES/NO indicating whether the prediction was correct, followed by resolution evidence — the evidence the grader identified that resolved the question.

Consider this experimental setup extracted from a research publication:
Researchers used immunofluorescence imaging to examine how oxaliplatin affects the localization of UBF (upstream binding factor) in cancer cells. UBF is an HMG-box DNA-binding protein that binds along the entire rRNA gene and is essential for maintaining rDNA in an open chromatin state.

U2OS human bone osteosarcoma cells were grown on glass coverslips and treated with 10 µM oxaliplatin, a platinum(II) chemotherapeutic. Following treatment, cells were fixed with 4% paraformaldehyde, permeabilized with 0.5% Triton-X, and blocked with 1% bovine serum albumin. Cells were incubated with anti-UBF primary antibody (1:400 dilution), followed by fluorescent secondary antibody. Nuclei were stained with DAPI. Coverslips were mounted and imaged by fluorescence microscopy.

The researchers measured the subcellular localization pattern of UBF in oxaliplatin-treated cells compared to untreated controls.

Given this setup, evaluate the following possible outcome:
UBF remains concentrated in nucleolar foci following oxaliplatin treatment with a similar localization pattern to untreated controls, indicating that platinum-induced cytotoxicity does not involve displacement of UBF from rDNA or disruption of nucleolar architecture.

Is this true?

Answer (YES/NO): NO